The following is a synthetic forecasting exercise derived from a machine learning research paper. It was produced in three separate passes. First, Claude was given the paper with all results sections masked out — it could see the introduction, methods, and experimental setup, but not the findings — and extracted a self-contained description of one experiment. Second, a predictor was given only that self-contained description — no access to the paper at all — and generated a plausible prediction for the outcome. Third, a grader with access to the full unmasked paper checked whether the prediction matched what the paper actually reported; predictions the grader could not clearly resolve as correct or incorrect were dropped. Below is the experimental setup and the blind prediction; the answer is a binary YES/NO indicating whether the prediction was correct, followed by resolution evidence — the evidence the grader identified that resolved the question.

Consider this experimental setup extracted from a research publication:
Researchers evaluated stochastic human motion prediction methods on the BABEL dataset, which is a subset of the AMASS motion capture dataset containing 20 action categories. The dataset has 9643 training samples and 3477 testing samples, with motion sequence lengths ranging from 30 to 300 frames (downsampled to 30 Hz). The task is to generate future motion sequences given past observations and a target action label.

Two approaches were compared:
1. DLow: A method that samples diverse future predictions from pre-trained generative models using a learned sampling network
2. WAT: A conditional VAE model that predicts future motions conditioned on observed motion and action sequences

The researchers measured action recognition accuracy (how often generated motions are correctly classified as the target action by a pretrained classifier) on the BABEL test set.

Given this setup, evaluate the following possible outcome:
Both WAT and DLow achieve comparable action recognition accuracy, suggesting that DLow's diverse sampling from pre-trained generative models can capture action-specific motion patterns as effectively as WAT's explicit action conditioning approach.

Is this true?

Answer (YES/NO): NO